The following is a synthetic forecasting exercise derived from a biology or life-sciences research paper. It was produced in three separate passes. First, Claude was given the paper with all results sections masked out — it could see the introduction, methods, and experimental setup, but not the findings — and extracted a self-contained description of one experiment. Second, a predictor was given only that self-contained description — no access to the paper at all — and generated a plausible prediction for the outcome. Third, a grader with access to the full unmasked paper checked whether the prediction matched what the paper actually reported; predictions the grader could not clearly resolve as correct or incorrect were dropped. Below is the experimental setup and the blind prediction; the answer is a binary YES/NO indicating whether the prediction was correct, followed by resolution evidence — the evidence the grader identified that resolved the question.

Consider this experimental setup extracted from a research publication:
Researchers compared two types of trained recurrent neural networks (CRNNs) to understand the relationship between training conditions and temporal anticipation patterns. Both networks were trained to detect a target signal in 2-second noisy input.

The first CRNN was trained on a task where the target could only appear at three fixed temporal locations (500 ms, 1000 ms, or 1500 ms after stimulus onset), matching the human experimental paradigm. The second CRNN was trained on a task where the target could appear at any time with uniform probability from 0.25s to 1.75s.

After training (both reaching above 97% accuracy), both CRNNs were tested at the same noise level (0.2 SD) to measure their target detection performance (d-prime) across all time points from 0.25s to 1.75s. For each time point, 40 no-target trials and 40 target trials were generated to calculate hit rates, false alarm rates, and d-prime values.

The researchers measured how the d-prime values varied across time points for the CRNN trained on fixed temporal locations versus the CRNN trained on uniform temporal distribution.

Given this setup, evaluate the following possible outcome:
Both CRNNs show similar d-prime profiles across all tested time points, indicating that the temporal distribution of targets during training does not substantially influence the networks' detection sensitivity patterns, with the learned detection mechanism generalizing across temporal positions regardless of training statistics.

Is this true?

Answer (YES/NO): NO